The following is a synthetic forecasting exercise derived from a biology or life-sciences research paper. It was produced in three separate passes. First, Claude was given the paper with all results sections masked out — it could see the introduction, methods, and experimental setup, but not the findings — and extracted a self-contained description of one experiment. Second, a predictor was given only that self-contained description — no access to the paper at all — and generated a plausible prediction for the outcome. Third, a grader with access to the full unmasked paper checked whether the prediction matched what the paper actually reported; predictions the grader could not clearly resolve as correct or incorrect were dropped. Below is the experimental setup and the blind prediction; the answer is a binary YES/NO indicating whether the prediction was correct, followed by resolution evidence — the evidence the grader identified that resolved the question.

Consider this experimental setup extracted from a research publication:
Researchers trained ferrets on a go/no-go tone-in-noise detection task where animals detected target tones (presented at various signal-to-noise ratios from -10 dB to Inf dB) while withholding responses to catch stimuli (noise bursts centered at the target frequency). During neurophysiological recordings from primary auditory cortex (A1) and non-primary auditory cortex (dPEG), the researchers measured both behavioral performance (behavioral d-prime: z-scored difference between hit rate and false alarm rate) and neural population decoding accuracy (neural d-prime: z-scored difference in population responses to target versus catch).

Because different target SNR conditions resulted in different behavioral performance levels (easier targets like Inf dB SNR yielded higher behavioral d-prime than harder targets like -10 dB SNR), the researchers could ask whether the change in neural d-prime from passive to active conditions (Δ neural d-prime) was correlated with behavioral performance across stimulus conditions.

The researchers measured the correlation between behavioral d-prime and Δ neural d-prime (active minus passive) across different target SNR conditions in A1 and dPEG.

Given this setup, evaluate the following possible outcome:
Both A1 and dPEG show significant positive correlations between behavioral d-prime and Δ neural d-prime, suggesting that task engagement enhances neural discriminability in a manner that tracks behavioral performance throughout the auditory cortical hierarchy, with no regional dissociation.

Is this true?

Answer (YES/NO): NO